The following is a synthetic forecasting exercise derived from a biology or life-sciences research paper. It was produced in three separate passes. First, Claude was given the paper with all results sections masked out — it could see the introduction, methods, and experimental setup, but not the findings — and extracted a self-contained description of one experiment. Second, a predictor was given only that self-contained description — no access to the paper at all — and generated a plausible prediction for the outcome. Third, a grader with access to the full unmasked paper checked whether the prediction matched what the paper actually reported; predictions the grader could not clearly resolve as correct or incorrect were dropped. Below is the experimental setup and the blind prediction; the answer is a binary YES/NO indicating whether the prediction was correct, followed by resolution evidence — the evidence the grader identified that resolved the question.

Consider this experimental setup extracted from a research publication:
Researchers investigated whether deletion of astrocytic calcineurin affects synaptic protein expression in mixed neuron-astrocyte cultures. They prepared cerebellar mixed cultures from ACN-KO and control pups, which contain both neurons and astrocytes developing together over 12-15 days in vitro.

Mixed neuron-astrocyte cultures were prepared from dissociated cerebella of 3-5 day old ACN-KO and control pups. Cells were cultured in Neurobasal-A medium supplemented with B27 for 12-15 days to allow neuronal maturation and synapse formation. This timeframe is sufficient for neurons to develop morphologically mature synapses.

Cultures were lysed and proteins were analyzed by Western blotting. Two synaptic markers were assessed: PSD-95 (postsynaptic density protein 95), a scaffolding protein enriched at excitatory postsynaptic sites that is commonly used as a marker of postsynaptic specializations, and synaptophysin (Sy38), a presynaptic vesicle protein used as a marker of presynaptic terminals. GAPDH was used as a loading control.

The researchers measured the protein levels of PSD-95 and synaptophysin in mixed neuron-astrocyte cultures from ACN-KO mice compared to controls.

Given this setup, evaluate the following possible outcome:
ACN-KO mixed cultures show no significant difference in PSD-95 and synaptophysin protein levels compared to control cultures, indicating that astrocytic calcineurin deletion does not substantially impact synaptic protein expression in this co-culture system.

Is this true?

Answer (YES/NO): YES